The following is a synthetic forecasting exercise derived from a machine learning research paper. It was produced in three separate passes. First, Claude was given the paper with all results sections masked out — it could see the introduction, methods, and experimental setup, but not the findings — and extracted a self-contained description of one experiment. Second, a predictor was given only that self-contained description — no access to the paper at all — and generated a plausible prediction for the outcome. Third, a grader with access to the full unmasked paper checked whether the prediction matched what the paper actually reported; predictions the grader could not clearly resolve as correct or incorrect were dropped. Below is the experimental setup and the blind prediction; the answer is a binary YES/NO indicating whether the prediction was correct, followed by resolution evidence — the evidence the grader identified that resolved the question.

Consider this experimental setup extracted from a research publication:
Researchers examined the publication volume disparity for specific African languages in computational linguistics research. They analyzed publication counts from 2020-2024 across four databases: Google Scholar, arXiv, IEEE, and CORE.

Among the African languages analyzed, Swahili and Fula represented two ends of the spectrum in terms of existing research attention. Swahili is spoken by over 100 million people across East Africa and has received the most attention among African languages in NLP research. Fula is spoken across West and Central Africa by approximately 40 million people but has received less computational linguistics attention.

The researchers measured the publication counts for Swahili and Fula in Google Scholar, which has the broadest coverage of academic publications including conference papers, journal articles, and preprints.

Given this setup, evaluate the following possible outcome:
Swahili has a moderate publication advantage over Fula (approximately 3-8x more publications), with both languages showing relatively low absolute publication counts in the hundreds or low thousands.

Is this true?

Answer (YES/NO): NO